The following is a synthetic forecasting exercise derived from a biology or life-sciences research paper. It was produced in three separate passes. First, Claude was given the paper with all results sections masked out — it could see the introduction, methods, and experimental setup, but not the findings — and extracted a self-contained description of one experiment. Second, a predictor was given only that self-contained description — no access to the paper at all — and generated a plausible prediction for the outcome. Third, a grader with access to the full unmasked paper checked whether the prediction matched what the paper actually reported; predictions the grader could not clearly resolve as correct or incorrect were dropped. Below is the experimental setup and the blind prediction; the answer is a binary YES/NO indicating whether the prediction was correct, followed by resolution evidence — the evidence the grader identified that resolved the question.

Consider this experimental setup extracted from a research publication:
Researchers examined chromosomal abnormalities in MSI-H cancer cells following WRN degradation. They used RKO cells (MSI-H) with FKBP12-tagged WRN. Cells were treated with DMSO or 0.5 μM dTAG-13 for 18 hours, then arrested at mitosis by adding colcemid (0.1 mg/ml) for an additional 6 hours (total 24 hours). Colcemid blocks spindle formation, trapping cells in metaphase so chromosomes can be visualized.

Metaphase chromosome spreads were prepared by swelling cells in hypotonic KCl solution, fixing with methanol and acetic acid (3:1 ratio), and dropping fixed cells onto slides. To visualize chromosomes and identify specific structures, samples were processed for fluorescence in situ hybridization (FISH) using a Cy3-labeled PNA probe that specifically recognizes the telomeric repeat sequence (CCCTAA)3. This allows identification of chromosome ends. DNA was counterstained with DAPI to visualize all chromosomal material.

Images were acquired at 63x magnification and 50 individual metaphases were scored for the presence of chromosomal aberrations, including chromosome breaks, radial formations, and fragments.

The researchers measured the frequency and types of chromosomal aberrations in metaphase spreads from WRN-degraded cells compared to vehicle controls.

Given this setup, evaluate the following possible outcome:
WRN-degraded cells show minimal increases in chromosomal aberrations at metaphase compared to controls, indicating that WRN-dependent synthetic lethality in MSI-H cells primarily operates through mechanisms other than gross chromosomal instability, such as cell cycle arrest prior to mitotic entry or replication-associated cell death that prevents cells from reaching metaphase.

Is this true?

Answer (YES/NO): NO